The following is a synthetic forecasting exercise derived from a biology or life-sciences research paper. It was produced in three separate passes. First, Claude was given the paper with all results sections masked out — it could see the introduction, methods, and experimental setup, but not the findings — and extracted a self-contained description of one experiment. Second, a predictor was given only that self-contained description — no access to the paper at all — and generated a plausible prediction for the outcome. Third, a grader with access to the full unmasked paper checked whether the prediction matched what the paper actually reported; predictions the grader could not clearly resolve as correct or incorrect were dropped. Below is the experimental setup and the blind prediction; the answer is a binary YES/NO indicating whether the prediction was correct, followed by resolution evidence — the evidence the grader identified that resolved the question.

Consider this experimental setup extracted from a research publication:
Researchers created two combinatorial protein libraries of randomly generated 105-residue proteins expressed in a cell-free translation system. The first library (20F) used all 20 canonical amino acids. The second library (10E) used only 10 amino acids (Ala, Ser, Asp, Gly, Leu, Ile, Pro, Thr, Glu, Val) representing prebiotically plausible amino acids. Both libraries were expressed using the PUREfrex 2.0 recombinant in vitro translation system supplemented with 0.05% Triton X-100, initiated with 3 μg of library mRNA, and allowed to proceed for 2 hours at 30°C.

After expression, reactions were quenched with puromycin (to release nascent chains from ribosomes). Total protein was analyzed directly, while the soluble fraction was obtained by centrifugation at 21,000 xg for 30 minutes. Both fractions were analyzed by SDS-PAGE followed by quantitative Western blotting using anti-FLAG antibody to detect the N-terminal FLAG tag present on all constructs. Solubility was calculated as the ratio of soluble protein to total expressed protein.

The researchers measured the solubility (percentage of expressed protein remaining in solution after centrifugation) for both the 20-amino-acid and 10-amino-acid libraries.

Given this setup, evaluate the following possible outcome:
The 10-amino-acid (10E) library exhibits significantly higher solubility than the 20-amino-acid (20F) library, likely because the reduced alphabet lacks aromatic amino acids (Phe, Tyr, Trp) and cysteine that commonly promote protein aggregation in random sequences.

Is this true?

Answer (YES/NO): YES